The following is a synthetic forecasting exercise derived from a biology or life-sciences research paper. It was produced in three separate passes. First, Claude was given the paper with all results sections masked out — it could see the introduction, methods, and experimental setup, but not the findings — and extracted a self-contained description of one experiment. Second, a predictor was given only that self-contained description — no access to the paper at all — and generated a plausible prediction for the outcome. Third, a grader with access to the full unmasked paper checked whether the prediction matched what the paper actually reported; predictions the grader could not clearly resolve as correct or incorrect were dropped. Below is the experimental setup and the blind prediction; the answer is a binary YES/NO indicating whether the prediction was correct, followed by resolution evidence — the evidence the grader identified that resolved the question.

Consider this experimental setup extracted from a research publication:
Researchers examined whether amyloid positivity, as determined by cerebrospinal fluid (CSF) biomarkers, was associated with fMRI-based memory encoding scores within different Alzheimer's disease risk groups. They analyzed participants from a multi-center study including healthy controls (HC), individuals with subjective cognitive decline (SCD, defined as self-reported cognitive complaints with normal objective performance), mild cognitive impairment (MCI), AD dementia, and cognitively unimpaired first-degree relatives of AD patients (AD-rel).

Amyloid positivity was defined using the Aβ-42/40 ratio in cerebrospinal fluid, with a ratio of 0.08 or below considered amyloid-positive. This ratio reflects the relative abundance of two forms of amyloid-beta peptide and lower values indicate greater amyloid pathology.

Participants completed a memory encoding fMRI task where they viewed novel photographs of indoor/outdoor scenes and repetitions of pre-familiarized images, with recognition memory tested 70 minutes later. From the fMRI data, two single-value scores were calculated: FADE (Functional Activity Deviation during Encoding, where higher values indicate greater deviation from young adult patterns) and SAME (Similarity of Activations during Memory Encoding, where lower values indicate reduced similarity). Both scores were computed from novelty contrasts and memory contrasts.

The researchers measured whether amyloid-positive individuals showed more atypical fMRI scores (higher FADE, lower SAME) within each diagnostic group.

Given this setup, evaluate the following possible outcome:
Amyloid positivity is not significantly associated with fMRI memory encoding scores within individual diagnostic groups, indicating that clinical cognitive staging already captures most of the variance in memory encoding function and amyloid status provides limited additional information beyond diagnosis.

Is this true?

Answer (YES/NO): NO